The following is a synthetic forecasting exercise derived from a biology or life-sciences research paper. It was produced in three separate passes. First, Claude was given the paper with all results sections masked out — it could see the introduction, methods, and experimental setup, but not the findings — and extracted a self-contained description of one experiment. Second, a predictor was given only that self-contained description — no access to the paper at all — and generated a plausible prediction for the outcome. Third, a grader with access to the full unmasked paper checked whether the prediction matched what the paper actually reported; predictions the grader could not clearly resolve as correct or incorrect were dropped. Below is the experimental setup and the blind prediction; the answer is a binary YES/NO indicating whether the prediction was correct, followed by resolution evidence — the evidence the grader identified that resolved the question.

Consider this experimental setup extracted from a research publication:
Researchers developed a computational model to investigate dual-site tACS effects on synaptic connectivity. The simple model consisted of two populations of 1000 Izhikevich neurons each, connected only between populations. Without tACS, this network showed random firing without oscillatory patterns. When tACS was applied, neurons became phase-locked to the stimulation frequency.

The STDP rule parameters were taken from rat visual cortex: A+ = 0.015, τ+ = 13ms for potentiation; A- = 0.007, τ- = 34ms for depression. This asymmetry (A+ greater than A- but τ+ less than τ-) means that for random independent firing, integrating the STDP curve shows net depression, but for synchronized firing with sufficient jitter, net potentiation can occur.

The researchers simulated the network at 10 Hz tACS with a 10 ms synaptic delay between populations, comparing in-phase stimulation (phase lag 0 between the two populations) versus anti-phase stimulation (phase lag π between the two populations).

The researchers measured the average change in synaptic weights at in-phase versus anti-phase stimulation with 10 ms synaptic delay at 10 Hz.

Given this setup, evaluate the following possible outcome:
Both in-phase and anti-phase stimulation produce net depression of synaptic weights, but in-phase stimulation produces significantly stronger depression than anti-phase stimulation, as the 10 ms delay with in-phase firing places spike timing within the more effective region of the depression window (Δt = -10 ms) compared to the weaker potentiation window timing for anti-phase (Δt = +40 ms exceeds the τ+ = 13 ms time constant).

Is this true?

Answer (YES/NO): NO